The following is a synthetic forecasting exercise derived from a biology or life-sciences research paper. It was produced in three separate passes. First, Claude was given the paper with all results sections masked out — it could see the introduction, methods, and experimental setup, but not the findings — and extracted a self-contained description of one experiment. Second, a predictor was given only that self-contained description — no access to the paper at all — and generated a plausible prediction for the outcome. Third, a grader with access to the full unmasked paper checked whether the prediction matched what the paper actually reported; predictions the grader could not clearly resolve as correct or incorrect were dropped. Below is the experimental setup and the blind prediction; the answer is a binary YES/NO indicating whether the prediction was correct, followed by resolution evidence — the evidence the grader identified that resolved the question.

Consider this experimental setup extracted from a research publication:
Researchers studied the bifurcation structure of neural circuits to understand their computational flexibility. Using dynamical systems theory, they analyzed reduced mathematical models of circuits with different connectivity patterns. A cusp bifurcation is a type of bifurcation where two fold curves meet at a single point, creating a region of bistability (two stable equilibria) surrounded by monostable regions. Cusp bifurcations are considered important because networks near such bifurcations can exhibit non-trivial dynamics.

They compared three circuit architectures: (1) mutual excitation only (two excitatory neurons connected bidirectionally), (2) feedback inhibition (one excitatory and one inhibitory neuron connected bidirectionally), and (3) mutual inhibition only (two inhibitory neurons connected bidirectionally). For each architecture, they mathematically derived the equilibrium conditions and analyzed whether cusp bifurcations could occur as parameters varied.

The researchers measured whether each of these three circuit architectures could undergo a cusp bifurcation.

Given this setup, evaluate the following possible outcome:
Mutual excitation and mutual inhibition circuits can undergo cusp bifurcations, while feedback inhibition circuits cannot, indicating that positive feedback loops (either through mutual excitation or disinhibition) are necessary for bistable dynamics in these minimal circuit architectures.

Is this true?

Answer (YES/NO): YES